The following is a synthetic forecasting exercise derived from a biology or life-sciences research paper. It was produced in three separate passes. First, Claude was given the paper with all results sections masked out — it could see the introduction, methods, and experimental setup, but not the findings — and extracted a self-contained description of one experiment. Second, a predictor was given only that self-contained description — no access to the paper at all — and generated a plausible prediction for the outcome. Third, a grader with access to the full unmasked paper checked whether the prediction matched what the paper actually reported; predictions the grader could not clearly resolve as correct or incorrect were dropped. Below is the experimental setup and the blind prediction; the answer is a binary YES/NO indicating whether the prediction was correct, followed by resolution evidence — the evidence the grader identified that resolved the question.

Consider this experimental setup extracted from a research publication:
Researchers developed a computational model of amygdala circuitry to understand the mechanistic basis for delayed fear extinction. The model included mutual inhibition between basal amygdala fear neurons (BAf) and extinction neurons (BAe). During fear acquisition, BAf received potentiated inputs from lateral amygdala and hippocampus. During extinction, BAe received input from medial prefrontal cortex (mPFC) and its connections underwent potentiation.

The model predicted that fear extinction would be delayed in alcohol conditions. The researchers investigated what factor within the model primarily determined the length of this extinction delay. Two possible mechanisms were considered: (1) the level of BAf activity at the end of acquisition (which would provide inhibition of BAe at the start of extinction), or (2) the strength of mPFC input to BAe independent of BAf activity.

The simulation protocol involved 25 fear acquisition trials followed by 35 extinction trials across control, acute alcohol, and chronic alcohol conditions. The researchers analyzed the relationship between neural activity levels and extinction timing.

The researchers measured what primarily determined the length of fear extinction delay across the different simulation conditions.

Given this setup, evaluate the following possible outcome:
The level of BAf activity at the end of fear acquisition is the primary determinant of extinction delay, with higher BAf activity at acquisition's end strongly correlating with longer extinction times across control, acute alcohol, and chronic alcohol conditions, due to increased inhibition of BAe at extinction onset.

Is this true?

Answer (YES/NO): YES